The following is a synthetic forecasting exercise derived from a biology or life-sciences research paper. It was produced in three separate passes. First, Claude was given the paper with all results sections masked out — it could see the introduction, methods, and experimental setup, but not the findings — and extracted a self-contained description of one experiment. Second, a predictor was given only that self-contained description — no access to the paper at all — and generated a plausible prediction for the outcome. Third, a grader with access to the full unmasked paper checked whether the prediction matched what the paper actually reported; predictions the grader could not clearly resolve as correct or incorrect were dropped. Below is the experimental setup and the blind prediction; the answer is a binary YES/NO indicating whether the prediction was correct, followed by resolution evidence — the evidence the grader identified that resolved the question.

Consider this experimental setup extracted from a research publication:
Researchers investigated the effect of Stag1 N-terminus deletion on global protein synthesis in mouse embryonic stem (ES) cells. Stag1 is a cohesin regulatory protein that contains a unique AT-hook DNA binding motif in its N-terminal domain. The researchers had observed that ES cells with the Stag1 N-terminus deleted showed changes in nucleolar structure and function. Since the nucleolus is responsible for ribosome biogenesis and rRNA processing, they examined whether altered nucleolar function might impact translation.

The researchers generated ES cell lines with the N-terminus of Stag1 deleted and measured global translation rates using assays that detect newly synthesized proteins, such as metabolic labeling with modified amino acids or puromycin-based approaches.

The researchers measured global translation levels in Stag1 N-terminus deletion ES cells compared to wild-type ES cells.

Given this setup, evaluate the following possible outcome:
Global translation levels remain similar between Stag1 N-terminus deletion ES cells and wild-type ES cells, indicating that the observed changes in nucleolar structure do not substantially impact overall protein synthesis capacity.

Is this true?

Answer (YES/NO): NO